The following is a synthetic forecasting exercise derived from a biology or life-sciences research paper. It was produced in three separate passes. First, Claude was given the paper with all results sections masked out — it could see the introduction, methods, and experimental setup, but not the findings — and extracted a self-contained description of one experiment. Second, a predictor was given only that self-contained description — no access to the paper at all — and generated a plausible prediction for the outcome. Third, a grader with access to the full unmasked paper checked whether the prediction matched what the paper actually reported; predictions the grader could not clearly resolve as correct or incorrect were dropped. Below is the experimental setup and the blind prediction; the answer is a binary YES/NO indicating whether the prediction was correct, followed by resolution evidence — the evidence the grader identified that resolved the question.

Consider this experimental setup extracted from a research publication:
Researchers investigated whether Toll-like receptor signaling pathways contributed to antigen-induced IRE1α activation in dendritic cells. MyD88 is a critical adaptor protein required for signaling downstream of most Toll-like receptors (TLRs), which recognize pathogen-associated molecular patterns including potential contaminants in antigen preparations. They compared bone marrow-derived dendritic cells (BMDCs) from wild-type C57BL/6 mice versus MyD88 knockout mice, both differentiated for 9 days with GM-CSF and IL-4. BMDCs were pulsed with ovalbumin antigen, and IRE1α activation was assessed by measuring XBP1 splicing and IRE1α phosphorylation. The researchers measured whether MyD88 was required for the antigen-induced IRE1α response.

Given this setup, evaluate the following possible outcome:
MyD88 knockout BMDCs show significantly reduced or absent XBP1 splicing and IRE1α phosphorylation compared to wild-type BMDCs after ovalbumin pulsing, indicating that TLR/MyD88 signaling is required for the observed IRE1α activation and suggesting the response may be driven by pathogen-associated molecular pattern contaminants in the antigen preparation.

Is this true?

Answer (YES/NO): NO